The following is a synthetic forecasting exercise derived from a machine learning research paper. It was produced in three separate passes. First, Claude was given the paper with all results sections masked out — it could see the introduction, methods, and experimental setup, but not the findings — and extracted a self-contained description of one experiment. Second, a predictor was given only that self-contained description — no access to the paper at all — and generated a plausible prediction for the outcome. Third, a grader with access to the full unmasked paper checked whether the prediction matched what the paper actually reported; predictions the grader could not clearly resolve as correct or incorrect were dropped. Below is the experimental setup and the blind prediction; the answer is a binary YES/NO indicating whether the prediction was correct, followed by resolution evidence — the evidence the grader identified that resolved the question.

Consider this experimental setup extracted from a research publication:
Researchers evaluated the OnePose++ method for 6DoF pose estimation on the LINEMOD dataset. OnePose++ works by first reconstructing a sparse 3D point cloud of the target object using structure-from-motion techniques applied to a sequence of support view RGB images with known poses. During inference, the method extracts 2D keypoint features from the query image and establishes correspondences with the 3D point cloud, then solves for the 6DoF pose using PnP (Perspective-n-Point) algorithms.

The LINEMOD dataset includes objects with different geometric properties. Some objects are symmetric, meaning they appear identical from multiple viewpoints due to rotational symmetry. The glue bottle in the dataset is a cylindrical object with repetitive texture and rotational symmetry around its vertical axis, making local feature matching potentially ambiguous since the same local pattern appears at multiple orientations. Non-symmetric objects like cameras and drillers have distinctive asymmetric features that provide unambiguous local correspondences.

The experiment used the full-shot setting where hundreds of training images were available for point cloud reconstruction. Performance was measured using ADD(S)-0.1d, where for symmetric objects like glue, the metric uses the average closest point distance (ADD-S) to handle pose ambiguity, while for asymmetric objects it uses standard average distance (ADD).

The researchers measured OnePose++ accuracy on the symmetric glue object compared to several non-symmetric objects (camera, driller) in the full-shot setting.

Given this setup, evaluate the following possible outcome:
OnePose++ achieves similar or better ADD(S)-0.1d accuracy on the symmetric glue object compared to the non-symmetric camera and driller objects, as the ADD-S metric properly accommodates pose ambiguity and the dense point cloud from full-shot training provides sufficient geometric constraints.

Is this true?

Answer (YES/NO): NO